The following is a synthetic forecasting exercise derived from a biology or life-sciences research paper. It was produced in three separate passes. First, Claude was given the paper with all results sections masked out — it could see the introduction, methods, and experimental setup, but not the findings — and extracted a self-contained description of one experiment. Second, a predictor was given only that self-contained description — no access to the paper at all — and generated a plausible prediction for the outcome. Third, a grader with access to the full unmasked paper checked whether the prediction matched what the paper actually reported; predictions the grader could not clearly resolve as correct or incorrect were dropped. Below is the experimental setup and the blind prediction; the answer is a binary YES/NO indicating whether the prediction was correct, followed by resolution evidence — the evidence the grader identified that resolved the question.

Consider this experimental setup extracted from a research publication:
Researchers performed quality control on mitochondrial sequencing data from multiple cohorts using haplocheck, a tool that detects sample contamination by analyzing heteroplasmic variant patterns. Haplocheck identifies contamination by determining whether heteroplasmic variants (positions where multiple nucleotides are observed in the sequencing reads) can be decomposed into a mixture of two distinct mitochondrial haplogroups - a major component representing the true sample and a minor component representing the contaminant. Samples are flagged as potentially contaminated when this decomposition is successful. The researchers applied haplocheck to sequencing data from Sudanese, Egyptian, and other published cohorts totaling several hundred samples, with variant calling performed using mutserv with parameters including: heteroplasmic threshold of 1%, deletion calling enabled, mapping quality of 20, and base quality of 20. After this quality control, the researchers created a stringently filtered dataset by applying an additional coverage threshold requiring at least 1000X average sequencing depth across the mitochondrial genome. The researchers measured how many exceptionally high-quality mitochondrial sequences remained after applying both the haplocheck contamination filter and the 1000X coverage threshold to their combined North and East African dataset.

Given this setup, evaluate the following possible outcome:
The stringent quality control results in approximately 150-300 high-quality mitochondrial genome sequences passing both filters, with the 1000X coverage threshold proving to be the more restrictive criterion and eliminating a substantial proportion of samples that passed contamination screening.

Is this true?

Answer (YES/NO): NO